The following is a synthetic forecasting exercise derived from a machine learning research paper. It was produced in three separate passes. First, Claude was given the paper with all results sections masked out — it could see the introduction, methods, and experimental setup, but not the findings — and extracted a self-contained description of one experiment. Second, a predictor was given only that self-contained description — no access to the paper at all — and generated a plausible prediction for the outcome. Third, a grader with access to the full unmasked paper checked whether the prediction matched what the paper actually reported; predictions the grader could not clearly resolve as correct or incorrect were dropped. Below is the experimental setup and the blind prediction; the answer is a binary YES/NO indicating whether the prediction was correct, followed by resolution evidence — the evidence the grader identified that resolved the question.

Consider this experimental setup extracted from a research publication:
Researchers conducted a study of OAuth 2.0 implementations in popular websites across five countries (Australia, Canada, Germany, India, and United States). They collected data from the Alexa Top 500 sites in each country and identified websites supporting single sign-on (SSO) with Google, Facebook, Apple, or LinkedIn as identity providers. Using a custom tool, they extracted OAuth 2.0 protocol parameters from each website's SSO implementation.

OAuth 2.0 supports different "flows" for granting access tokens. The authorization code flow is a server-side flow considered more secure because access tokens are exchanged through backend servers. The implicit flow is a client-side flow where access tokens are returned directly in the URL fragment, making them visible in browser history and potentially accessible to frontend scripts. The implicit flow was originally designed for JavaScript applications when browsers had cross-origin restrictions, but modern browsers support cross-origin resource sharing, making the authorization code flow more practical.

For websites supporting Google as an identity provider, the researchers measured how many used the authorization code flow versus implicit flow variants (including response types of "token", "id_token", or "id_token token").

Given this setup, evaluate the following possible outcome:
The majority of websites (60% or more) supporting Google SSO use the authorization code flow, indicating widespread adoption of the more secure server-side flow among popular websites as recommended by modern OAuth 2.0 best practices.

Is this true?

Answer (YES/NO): NO